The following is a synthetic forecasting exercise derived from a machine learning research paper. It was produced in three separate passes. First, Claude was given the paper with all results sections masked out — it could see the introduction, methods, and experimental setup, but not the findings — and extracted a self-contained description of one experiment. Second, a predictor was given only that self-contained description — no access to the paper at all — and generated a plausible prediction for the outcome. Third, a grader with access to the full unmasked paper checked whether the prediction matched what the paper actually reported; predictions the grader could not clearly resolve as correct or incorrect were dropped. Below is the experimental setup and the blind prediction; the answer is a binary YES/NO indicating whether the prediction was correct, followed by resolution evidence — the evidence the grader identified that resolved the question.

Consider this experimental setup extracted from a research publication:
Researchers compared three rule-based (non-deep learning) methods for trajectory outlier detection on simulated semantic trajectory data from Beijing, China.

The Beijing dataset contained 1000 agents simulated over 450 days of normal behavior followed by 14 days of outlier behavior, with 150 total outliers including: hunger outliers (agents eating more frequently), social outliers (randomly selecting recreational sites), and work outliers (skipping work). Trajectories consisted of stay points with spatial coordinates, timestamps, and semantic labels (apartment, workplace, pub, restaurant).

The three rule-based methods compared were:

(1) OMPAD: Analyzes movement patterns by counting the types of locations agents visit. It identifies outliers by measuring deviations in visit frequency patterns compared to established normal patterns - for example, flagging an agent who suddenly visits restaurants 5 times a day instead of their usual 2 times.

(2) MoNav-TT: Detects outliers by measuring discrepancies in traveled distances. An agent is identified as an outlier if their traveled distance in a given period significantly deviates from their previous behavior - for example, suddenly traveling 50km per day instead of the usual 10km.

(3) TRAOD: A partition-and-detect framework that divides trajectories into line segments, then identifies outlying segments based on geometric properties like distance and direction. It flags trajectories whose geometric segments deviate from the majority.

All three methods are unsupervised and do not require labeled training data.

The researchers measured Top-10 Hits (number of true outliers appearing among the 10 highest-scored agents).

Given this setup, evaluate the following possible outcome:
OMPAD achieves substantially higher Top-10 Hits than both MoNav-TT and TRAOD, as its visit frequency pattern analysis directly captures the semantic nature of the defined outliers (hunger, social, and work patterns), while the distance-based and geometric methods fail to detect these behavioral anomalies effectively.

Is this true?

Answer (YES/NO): NO